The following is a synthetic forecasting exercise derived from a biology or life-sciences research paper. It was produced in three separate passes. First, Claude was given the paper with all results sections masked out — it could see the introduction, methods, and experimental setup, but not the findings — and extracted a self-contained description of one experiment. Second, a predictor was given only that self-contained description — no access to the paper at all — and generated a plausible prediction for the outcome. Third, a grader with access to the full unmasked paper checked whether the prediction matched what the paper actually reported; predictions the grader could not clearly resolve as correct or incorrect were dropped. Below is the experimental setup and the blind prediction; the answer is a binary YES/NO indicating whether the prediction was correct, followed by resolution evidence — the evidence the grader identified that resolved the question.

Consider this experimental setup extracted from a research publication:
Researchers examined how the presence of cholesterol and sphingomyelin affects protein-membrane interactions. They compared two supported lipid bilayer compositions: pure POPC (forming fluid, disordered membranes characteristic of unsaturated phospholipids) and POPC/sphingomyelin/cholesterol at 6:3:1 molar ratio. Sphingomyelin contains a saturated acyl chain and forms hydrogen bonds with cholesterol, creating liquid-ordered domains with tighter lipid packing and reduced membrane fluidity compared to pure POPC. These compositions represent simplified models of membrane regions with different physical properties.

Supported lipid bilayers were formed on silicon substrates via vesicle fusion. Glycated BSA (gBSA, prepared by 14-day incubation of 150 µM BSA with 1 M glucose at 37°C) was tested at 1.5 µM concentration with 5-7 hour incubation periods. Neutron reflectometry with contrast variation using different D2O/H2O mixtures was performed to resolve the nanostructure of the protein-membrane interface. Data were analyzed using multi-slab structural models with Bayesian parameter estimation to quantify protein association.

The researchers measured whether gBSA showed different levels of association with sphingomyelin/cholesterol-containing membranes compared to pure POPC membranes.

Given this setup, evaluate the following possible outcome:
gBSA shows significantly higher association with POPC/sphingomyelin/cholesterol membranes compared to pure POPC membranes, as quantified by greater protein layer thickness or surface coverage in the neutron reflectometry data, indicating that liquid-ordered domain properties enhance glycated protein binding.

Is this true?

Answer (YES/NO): NO